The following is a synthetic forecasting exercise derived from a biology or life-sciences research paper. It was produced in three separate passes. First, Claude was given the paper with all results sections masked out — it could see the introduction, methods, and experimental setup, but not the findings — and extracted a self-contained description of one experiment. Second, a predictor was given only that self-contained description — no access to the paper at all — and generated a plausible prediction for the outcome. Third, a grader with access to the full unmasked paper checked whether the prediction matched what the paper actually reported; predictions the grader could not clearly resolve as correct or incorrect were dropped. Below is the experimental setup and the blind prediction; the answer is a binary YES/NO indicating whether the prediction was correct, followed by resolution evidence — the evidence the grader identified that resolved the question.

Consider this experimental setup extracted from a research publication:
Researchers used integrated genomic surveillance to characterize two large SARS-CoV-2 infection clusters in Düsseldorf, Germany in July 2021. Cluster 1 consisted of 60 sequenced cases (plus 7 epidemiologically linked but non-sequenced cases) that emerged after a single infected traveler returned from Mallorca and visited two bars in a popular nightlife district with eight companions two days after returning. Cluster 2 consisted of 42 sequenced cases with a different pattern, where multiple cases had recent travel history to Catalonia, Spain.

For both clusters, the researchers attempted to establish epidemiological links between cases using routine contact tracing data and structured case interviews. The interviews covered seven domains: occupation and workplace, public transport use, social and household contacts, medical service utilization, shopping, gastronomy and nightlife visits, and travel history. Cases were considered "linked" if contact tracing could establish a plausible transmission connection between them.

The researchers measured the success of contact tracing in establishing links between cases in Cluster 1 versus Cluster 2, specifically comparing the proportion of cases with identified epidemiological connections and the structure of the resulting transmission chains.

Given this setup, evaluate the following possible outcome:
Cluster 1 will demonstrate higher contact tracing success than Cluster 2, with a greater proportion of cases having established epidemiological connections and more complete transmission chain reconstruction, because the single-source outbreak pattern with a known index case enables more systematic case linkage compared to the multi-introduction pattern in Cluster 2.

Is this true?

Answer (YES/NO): YES